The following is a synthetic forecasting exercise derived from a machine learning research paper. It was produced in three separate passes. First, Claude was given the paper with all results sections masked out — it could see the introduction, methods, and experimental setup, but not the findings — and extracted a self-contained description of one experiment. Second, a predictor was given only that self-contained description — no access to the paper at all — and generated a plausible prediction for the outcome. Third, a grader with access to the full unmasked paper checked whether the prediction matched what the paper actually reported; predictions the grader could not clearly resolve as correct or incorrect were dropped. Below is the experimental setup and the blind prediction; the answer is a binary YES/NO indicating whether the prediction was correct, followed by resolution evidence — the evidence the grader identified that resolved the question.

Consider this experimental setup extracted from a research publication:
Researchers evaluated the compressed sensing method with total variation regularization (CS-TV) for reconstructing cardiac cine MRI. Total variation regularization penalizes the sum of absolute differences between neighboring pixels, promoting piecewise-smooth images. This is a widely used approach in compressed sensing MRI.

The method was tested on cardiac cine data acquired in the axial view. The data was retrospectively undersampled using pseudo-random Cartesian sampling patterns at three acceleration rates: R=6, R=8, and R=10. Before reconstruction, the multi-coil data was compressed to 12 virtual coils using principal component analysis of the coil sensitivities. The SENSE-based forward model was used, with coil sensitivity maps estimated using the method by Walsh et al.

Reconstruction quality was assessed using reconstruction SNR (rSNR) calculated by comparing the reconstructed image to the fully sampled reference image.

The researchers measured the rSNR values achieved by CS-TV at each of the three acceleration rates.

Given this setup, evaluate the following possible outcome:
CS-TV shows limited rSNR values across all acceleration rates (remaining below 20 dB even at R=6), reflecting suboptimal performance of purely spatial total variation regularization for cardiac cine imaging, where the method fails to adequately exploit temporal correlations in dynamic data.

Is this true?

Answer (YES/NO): NO